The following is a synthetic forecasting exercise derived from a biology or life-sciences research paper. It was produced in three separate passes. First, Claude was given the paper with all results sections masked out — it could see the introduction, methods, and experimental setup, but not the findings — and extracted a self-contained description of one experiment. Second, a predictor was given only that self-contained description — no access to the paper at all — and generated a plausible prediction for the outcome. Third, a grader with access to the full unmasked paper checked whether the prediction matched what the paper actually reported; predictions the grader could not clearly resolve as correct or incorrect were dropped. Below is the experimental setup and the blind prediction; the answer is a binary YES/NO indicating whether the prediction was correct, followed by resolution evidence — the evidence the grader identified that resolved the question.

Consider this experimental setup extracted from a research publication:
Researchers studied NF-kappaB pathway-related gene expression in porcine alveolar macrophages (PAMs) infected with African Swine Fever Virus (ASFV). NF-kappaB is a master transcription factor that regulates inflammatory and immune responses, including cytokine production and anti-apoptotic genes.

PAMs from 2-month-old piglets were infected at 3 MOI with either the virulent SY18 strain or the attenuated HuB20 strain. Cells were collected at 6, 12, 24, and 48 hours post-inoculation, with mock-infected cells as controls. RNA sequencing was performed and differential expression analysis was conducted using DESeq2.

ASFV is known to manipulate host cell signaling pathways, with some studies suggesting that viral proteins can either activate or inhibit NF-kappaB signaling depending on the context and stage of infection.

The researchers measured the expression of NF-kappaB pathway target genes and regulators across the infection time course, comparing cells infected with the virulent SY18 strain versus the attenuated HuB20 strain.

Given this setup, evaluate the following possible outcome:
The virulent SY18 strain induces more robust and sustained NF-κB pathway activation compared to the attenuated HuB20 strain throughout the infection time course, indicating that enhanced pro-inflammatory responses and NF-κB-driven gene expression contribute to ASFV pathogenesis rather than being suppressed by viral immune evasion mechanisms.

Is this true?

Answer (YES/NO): NO